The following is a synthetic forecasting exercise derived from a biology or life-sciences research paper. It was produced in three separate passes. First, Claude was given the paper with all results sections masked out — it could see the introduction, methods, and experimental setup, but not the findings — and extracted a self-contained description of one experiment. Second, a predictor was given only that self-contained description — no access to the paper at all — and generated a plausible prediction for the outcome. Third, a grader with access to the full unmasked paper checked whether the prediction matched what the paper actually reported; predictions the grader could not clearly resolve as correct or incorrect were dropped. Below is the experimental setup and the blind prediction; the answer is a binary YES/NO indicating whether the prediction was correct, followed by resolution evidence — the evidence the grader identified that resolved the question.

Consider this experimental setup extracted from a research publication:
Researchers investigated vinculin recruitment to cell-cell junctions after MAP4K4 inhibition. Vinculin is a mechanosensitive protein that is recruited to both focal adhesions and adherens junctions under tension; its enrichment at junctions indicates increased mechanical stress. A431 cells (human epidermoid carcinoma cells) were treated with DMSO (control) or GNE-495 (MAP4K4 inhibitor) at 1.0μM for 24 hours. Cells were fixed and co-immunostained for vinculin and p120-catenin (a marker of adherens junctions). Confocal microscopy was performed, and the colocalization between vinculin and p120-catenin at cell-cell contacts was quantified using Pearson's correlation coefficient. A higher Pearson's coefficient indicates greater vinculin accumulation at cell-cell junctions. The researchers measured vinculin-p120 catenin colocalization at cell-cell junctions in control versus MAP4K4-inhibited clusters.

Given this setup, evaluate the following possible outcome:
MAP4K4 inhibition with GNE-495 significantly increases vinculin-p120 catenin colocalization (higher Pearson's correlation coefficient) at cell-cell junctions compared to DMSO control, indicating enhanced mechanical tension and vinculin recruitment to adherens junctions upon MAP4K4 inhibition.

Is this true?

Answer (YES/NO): YES